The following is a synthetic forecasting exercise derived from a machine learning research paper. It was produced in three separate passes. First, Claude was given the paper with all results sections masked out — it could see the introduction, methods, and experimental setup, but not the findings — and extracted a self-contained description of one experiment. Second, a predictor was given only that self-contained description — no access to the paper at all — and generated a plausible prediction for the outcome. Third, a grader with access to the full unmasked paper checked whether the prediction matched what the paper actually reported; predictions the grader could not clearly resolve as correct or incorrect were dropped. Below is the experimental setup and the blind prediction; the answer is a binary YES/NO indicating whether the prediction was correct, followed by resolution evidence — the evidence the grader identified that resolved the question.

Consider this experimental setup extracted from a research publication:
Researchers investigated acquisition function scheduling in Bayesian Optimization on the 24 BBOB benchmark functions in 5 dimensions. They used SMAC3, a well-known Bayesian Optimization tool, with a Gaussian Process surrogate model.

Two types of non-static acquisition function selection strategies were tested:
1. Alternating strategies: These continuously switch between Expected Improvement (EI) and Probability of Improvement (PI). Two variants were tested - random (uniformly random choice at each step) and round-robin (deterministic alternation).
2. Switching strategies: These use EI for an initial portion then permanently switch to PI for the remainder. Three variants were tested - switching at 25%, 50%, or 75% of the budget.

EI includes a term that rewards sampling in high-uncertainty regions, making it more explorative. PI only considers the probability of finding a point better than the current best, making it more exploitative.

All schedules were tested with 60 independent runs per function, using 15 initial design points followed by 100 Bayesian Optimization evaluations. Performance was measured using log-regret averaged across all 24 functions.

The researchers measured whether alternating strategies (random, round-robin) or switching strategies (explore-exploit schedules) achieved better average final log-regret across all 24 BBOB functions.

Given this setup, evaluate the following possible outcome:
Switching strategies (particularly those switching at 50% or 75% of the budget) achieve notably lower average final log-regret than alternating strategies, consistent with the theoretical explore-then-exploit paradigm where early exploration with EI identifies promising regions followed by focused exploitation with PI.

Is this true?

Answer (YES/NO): NO